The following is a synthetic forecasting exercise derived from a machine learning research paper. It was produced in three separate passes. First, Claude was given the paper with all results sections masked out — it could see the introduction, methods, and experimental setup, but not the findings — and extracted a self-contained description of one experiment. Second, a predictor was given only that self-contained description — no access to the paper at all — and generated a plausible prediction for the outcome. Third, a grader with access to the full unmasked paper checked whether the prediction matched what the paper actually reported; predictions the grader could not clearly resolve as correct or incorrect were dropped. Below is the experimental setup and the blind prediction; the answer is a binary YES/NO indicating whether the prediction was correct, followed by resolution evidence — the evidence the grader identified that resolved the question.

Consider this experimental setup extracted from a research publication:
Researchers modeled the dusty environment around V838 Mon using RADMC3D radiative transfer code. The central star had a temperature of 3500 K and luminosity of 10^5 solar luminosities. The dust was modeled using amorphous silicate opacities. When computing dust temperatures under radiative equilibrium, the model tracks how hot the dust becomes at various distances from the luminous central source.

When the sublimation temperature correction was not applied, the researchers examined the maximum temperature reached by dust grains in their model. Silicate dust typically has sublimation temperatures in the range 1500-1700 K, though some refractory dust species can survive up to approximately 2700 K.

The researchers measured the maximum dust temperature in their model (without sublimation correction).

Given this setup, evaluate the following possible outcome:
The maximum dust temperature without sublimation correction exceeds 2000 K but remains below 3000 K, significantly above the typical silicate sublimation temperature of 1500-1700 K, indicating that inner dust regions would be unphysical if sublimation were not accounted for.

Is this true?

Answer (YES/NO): NO